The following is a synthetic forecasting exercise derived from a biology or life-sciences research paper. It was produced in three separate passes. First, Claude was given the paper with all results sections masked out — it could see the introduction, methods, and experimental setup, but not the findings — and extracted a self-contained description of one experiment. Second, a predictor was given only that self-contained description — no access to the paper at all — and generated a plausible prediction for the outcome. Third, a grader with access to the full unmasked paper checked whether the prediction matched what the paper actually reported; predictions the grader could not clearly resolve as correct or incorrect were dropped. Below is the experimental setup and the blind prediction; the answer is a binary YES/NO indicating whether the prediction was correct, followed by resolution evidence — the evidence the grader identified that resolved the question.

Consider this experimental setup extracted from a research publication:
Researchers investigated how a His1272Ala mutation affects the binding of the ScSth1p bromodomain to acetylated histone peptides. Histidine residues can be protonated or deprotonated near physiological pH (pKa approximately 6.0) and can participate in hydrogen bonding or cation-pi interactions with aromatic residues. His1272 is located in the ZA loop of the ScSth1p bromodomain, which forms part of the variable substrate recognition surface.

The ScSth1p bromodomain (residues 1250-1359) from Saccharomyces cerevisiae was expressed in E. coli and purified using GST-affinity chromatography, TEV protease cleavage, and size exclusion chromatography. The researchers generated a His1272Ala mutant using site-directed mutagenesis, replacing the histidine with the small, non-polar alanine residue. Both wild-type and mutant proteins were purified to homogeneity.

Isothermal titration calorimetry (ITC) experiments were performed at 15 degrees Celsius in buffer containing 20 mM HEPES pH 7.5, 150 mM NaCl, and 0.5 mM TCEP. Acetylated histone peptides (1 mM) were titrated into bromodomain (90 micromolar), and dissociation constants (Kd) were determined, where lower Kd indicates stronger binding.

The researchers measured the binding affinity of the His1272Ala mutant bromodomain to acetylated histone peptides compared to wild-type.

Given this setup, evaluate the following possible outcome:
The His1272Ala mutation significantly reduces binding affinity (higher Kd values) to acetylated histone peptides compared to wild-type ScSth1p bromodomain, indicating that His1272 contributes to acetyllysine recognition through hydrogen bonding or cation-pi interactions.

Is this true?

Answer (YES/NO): NO